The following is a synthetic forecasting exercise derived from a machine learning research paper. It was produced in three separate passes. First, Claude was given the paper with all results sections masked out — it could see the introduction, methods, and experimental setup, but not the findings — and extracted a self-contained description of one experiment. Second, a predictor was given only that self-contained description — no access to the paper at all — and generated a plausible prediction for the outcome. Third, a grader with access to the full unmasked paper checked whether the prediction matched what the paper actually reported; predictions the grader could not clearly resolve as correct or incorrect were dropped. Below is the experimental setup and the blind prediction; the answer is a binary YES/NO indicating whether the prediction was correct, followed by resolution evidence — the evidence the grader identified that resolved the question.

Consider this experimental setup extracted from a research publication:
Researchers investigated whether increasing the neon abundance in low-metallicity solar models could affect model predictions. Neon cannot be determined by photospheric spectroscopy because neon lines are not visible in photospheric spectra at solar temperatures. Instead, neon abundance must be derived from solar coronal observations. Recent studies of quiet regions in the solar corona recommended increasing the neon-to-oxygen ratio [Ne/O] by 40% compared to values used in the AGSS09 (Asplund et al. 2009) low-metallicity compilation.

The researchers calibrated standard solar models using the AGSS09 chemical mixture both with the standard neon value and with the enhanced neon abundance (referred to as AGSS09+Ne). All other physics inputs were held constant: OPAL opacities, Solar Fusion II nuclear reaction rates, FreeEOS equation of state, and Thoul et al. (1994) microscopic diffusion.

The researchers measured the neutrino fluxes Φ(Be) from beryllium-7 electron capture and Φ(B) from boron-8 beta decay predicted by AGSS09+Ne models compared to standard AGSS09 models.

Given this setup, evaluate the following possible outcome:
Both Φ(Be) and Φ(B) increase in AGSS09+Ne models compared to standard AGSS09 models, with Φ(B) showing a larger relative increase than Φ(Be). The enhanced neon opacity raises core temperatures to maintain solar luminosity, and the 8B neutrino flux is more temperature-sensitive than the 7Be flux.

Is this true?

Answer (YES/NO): YES